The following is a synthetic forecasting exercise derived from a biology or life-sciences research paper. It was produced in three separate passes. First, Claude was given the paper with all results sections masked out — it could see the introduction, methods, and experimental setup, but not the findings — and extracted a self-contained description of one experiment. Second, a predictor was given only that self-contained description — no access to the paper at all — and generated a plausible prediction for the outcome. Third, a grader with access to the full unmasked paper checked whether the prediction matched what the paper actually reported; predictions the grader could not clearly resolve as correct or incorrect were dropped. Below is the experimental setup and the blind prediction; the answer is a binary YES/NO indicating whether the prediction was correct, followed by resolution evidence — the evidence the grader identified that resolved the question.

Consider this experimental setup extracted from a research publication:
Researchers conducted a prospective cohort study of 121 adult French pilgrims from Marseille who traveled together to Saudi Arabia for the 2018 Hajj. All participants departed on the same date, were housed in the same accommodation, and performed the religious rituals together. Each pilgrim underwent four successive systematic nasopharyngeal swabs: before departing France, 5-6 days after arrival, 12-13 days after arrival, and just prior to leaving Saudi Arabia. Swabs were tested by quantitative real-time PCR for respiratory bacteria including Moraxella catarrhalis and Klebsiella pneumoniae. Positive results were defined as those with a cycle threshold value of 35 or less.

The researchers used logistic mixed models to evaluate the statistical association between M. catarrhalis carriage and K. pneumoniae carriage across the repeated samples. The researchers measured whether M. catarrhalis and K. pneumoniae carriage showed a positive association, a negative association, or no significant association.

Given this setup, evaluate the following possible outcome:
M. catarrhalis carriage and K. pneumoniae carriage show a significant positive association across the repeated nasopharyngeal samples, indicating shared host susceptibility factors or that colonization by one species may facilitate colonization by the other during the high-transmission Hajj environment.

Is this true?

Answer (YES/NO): NO